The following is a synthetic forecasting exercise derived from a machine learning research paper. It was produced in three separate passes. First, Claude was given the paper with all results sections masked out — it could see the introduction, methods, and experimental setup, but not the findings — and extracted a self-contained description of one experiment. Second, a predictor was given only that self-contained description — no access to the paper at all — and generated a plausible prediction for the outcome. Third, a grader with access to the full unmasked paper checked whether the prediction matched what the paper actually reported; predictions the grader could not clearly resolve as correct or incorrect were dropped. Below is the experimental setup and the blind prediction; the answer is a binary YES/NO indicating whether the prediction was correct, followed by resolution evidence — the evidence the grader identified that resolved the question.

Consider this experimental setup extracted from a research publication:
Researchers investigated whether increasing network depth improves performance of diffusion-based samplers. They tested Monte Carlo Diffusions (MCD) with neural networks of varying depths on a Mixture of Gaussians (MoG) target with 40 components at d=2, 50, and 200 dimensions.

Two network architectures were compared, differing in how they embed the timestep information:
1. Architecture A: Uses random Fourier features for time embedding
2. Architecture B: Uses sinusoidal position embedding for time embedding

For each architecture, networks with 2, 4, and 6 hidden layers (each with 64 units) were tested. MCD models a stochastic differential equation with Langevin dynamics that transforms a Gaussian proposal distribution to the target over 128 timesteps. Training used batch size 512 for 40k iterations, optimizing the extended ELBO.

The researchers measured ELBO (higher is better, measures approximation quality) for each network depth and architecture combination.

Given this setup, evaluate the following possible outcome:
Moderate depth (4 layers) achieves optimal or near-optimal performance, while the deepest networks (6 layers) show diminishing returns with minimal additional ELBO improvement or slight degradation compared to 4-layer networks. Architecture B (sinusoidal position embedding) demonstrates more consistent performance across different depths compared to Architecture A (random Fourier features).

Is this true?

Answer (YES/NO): NO